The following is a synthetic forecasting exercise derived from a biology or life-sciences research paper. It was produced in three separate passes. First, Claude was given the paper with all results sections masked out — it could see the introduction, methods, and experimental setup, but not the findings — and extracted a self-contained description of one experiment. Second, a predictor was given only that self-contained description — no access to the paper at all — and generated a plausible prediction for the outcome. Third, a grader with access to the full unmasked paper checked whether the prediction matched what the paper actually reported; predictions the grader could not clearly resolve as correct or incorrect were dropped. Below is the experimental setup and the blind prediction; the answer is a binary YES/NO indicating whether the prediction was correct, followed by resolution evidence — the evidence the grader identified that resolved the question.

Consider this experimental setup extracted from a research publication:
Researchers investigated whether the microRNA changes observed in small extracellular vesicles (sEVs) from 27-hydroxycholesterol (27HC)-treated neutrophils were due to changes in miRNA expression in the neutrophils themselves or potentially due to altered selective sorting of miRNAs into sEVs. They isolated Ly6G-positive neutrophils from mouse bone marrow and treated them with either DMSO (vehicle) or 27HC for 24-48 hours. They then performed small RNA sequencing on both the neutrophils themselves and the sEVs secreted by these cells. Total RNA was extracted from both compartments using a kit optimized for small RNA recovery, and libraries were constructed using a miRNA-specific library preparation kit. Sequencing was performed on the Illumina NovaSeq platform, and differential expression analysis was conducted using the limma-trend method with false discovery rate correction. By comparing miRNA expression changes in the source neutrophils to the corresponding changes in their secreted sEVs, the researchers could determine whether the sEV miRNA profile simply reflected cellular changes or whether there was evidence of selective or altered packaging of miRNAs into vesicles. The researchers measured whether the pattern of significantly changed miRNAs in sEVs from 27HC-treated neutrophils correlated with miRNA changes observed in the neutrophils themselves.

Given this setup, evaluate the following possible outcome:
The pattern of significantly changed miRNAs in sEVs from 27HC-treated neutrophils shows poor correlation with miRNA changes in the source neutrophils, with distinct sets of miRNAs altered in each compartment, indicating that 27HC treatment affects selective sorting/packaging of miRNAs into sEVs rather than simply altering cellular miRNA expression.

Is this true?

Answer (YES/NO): NO